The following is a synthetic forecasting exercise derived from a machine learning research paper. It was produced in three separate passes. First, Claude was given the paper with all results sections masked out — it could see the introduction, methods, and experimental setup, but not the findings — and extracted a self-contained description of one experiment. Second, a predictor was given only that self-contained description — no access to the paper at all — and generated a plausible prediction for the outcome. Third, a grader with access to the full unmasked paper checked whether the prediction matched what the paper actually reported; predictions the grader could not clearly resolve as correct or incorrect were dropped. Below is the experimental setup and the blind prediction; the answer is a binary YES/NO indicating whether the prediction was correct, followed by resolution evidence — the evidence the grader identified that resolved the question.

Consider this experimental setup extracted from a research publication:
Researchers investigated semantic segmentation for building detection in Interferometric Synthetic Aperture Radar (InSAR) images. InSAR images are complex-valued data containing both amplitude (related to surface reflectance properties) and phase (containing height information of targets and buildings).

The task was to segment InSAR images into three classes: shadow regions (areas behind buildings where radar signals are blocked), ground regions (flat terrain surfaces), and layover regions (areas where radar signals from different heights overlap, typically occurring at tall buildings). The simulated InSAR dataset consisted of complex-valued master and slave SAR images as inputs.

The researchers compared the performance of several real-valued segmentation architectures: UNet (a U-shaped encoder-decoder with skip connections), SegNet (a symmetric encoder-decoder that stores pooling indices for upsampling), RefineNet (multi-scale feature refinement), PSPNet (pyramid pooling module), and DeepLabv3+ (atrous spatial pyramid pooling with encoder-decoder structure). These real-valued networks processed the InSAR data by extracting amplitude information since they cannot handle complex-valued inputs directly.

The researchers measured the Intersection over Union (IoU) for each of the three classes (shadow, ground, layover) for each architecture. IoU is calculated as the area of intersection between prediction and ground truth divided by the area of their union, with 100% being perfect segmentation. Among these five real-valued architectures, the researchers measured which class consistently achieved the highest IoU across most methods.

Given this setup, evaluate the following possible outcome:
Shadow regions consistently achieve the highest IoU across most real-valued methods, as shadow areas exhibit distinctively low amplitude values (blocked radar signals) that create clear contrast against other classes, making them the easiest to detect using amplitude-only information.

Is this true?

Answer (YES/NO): NO